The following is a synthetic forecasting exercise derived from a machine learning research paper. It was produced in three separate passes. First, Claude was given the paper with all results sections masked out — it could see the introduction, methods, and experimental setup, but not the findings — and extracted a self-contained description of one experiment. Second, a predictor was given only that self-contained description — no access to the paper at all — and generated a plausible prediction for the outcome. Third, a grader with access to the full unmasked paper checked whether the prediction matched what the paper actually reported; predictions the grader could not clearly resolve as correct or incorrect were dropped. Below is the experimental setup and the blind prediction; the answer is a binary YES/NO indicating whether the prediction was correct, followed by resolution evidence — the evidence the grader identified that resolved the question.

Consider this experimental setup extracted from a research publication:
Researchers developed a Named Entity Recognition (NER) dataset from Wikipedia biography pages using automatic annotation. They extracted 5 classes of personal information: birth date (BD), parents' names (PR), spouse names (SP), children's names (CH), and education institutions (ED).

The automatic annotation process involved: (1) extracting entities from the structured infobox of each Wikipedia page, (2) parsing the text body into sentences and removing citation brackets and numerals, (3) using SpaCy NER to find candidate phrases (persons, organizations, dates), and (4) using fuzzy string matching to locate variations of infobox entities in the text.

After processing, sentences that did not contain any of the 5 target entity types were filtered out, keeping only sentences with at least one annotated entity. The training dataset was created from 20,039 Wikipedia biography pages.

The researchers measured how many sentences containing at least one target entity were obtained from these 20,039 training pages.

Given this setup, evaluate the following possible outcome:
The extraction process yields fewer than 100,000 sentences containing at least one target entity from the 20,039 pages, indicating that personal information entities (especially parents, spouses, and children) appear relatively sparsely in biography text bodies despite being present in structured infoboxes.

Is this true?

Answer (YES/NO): YES